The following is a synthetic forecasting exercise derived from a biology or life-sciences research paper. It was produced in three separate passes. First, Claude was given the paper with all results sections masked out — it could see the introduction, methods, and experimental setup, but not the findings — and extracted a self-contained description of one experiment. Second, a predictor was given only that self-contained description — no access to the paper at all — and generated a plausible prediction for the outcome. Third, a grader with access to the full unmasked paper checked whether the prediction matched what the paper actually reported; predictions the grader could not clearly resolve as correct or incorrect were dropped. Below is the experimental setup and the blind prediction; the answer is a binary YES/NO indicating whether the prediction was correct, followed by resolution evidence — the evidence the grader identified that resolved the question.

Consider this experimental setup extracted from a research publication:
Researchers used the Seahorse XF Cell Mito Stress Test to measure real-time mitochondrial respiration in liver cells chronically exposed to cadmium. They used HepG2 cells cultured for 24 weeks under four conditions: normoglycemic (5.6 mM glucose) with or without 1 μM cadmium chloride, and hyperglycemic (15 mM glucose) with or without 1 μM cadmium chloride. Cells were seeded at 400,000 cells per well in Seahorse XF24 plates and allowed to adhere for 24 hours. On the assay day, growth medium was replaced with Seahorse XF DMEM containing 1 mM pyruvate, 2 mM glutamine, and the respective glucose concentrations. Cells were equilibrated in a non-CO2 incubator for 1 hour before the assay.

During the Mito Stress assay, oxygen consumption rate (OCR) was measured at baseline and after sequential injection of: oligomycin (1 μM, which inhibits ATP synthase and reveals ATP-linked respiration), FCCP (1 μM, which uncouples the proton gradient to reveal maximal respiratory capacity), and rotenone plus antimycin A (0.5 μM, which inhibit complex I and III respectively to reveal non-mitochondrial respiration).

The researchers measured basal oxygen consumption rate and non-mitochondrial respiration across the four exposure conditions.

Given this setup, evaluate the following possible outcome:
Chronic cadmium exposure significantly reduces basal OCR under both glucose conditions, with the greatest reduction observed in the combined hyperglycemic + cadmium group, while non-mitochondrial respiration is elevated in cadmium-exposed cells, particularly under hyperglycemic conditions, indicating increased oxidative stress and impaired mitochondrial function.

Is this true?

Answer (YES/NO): NO